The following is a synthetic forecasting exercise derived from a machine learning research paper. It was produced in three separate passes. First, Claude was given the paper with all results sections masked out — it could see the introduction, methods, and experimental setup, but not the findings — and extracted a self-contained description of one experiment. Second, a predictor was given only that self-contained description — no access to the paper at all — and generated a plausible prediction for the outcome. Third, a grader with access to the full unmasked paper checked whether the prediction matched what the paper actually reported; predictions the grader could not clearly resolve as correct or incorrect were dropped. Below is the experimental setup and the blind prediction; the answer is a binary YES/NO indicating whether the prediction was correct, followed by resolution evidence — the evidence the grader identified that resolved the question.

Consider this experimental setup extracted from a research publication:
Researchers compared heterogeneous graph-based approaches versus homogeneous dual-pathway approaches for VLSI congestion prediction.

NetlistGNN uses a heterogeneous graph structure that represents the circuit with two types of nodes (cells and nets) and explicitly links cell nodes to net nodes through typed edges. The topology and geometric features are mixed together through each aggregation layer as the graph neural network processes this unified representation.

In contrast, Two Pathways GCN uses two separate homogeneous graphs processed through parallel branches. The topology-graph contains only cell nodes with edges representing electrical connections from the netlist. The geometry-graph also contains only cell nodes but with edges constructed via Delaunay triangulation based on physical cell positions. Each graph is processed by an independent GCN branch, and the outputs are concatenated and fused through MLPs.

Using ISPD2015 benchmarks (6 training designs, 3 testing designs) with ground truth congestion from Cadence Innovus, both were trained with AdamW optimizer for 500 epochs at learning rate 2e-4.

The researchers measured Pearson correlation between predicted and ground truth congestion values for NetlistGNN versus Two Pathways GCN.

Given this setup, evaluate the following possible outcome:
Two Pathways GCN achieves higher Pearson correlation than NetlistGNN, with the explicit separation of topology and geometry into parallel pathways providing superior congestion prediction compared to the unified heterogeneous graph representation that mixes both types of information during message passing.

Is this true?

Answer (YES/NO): NO